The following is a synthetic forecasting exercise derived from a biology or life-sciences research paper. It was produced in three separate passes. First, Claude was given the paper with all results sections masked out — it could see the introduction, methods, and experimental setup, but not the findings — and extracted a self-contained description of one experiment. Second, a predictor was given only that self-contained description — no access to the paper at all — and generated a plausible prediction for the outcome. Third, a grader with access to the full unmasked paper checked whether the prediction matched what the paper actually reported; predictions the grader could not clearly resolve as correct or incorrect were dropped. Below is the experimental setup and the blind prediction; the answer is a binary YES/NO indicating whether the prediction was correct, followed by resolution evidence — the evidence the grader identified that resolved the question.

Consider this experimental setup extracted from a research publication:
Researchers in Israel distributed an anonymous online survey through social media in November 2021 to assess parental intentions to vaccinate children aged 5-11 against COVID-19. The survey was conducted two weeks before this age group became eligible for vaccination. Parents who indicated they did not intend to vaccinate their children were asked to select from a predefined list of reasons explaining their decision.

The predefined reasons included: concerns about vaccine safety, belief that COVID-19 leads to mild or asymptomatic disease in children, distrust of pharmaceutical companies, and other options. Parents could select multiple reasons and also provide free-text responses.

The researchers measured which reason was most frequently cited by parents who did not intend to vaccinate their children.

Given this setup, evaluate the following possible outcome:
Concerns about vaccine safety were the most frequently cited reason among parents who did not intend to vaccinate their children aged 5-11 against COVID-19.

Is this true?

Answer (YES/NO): NO